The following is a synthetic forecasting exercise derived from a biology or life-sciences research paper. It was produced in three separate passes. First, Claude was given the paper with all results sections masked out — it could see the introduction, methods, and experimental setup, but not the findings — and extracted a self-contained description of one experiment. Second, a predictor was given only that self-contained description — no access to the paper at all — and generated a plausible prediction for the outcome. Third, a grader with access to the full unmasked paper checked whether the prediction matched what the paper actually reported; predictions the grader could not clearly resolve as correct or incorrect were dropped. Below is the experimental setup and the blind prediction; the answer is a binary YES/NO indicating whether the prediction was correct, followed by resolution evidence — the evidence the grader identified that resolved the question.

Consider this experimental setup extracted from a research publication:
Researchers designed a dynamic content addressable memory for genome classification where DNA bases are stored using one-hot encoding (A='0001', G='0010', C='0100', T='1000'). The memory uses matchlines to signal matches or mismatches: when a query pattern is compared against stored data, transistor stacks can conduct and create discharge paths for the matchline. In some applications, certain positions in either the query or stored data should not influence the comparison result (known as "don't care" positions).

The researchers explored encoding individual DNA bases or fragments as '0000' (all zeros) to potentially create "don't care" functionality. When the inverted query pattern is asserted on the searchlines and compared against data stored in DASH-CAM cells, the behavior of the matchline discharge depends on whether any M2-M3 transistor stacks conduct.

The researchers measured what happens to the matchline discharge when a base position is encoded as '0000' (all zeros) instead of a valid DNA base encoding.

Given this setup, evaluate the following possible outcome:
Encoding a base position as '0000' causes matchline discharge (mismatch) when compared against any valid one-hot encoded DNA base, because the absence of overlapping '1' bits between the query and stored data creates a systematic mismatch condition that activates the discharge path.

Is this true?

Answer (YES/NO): NO